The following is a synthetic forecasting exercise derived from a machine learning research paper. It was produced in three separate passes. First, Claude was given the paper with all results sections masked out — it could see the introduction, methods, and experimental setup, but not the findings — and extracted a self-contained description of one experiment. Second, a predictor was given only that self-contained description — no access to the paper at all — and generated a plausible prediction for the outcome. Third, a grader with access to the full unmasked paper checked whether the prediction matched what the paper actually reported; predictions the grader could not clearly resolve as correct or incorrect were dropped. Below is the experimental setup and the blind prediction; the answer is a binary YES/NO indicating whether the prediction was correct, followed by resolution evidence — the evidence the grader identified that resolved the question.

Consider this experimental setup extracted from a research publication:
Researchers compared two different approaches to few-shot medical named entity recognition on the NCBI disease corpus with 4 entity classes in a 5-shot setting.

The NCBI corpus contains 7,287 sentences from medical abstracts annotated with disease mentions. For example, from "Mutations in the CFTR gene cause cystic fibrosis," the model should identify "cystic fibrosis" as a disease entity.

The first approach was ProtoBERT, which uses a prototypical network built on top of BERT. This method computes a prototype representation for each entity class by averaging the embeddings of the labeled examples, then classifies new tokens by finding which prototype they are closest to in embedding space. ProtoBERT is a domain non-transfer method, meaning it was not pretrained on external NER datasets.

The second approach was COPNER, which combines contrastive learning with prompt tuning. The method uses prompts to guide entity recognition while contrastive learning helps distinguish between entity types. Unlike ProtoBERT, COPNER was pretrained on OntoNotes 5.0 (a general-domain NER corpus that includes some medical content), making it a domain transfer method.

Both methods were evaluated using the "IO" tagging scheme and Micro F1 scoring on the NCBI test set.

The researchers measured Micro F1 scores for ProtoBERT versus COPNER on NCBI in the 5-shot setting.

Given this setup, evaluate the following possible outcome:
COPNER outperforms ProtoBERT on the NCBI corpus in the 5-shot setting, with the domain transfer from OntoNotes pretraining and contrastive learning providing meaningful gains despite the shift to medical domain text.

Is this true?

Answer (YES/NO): NO